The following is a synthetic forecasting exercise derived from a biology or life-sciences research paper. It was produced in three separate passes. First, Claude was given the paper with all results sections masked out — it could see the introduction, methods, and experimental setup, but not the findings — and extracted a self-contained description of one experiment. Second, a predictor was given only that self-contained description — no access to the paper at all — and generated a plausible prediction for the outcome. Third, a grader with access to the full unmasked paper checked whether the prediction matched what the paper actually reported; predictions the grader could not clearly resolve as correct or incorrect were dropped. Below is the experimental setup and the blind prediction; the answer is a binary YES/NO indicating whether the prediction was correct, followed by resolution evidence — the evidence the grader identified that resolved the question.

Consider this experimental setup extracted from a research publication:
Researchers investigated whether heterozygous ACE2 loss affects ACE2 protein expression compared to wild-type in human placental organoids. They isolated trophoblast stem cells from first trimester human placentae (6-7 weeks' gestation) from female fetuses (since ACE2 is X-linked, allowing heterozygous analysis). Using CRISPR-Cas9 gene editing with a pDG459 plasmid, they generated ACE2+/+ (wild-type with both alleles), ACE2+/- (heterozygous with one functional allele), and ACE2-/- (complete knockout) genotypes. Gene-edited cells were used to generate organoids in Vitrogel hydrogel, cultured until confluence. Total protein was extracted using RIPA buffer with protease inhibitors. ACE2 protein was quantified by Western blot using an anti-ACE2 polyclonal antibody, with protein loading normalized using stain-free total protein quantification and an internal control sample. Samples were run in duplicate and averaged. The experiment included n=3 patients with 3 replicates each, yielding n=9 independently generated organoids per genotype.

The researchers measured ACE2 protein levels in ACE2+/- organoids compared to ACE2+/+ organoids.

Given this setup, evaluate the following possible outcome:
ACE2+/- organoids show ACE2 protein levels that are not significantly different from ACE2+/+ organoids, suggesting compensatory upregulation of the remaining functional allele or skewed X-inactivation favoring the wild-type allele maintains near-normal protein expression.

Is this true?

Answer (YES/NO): YES